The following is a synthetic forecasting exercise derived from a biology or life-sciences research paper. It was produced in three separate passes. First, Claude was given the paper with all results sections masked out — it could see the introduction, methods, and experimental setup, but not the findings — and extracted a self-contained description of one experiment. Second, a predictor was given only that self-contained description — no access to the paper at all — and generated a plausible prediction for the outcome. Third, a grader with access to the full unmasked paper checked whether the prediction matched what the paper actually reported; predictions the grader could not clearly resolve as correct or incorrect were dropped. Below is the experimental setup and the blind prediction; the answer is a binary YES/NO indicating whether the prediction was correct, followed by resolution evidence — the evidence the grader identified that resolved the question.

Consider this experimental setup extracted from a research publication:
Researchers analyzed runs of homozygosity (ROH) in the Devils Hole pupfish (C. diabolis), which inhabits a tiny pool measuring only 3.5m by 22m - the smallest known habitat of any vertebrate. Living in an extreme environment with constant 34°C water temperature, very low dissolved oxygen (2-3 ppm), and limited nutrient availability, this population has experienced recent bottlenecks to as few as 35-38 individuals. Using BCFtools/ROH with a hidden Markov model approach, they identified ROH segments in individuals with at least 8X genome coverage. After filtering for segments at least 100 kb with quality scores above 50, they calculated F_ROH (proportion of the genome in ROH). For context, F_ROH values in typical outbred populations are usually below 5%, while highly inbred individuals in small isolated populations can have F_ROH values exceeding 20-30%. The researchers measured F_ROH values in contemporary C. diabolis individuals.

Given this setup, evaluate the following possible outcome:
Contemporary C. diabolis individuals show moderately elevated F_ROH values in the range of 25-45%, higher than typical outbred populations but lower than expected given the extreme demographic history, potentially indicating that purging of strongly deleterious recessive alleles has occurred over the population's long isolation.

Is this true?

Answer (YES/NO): NO